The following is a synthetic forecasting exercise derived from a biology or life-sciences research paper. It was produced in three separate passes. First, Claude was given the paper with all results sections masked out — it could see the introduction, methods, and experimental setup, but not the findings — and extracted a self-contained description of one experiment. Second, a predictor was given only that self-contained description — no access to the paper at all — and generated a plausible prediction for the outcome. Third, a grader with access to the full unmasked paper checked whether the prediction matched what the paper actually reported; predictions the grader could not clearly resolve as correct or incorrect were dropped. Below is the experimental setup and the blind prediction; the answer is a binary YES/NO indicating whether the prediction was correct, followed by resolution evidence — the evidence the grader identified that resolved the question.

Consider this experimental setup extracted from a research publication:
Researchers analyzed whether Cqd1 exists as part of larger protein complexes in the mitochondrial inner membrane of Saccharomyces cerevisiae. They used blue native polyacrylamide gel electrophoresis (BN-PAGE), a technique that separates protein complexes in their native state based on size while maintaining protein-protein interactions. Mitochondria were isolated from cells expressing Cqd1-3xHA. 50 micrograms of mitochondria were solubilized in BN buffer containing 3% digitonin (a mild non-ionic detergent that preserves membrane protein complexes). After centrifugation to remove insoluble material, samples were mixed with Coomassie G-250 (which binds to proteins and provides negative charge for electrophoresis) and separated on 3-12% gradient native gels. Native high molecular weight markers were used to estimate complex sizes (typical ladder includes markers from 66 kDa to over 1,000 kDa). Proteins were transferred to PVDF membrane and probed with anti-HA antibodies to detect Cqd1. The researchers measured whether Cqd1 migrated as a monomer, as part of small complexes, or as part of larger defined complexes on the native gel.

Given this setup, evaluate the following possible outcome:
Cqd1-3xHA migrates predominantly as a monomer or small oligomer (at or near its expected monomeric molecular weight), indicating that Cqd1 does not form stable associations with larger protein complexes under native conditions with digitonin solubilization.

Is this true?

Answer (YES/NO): NO